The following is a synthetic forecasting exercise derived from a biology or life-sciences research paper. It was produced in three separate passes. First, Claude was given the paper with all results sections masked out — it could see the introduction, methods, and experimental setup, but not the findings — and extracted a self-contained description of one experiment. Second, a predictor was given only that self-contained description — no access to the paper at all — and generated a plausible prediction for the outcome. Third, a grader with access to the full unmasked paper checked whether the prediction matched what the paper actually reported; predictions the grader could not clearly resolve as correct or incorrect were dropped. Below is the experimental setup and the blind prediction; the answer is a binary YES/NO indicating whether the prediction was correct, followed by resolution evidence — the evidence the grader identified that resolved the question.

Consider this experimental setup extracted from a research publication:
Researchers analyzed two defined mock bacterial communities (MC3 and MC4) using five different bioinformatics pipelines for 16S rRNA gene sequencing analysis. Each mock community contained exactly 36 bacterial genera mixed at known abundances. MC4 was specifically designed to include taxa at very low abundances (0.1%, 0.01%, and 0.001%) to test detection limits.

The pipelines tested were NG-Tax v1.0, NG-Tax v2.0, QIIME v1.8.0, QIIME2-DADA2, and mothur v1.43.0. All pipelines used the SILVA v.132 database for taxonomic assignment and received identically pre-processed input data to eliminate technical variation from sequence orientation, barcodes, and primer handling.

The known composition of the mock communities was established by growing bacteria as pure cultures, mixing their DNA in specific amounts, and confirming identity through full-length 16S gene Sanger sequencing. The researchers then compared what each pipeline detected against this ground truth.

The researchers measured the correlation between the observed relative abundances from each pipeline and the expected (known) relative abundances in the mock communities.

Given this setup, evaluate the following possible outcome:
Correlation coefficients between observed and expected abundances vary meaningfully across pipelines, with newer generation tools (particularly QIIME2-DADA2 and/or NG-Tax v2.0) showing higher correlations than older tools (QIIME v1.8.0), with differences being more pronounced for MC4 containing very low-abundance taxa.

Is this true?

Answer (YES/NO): NO